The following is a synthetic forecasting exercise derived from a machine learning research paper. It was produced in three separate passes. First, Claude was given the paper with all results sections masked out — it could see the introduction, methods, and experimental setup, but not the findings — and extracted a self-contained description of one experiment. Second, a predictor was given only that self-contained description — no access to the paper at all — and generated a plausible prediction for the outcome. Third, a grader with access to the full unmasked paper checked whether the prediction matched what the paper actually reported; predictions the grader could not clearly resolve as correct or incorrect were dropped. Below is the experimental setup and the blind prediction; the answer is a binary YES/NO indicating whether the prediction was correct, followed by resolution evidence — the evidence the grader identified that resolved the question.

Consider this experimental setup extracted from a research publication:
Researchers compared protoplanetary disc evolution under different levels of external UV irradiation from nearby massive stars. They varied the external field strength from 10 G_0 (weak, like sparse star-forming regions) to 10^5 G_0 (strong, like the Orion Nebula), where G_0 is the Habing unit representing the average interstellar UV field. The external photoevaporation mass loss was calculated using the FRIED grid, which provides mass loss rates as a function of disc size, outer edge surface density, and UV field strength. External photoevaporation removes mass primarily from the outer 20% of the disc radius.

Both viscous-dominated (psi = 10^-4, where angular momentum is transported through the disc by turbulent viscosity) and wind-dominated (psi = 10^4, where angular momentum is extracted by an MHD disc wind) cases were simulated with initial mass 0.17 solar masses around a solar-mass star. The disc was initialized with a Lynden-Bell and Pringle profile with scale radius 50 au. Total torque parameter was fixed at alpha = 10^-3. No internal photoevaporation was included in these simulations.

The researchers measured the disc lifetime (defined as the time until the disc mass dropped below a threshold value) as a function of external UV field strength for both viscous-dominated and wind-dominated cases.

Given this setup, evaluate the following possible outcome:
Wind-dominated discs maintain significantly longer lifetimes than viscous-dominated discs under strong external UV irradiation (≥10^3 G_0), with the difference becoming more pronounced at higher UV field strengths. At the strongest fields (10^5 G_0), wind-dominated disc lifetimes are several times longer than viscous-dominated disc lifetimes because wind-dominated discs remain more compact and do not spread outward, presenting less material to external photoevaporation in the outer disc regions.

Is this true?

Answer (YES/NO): NO